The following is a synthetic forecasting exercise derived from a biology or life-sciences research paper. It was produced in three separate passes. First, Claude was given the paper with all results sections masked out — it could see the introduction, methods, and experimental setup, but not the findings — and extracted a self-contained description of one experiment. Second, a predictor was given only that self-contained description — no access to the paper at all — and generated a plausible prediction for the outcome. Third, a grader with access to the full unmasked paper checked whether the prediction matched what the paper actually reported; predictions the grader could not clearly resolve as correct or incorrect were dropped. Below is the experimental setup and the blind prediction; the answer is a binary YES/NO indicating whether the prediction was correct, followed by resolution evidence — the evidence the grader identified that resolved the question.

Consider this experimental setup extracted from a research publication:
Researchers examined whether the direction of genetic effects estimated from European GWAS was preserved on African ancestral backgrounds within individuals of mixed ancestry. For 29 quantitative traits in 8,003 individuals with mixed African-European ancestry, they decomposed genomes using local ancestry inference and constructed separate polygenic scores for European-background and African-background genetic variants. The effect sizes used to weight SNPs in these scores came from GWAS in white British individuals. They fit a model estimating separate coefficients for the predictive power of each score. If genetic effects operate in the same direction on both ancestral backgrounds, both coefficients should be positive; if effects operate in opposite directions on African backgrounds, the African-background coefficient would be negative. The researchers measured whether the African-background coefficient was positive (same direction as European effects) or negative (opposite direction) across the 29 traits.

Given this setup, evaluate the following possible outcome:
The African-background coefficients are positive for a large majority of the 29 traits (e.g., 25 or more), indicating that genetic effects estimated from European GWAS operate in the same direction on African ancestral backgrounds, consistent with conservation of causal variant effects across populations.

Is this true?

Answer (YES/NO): YES